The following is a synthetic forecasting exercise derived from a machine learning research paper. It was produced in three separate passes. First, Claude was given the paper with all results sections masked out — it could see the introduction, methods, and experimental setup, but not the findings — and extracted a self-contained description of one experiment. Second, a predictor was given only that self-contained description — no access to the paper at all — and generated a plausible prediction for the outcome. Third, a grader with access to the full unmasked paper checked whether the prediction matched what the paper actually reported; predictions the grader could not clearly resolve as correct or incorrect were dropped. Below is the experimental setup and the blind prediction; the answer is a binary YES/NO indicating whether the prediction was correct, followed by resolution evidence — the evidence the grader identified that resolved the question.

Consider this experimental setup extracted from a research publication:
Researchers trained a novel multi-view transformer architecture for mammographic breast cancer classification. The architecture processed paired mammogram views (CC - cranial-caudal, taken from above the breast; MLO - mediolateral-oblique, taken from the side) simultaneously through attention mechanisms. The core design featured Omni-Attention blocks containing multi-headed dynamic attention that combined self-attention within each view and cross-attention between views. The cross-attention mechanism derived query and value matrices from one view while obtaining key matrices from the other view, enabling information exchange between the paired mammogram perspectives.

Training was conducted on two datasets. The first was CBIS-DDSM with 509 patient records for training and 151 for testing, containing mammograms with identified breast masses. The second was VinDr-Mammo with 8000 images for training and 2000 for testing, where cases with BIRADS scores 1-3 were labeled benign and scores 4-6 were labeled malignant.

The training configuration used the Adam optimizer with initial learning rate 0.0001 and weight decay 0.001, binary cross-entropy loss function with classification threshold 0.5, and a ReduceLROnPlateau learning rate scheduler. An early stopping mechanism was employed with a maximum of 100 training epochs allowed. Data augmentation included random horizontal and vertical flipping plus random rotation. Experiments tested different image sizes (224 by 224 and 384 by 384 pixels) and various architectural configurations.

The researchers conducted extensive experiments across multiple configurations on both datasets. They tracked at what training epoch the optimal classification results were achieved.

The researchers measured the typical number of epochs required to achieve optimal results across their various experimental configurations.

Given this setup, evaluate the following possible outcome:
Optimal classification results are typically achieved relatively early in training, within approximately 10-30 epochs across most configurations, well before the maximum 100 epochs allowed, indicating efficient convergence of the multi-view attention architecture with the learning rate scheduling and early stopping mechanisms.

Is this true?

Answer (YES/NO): NO